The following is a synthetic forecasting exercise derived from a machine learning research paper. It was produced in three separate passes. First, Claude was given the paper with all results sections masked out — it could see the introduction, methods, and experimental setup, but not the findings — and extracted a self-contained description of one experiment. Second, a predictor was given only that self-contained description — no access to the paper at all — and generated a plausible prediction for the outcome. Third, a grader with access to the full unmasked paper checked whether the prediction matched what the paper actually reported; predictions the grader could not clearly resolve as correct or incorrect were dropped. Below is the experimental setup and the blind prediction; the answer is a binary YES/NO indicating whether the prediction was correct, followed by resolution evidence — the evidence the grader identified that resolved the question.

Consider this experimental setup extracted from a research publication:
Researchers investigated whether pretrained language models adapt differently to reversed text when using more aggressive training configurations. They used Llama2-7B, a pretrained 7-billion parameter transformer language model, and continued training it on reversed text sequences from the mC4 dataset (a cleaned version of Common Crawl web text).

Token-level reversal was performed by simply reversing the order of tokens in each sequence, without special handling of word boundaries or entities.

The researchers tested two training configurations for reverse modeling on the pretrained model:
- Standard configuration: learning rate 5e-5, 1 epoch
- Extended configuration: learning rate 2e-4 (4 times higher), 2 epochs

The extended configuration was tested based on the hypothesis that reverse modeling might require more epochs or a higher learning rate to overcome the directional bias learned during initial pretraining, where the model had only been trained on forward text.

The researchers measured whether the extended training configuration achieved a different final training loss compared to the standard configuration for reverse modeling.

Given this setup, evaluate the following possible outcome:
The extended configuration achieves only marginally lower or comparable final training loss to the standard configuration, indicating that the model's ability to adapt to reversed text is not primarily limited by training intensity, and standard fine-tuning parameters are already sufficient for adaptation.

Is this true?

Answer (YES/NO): YES